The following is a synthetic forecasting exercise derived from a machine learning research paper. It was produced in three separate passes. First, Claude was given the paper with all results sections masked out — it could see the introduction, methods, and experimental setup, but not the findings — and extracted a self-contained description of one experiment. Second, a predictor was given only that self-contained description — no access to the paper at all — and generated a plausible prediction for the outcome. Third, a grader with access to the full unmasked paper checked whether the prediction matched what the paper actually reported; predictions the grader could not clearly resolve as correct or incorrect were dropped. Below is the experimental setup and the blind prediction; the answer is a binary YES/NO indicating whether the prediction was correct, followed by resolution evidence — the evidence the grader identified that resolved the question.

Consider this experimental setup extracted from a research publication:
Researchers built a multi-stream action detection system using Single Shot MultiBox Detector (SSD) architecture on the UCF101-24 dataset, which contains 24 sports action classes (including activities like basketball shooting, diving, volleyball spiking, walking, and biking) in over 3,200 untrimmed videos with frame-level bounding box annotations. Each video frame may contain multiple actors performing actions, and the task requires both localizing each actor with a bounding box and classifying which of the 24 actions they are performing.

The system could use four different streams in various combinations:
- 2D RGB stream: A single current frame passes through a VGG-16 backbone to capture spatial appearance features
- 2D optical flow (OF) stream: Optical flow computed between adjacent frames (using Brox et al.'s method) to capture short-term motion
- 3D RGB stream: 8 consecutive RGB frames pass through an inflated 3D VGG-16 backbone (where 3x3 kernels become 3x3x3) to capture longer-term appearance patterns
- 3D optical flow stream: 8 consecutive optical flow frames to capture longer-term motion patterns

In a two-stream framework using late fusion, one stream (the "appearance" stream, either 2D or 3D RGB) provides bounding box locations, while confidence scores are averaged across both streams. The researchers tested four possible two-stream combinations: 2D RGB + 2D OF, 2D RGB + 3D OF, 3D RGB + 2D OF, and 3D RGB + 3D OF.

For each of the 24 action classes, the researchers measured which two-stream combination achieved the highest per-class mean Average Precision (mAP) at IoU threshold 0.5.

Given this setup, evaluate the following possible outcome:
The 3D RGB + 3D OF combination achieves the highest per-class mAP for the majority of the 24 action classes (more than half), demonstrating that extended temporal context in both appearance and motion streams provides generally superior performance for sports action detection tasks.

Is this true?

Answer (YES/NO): NO